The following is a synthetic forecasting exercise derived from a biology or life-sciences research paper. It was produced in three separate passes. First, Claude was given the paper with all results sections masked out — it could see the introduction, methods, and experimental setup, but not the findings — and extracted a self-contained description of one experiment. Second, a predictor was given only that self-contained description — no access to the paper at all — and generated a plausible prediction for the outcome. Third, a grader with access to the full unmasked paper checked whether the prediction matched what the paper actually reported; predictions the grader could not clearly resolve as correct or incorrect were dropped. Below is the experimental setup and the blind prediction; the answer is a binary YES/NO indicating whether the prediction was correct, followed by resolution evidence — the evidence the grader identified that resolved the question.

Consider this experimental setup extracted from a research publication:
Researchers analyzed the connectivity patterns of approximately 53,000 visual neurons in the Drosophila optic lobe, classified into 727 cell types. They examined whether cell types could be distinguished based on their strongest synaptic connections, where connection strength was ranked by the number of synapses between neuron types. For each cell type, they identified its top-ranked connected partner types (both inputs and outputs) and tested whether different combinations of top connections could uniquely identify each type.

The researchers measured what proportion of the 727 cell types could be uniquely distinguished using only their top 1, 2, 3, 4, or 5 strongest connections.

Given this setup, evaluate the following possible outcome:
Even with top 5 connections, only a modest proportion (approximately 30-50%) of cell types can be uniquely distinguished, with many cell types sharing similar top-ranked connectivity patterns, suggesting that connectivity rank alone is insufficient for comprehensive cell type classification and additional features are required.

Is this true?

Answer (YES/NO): NO